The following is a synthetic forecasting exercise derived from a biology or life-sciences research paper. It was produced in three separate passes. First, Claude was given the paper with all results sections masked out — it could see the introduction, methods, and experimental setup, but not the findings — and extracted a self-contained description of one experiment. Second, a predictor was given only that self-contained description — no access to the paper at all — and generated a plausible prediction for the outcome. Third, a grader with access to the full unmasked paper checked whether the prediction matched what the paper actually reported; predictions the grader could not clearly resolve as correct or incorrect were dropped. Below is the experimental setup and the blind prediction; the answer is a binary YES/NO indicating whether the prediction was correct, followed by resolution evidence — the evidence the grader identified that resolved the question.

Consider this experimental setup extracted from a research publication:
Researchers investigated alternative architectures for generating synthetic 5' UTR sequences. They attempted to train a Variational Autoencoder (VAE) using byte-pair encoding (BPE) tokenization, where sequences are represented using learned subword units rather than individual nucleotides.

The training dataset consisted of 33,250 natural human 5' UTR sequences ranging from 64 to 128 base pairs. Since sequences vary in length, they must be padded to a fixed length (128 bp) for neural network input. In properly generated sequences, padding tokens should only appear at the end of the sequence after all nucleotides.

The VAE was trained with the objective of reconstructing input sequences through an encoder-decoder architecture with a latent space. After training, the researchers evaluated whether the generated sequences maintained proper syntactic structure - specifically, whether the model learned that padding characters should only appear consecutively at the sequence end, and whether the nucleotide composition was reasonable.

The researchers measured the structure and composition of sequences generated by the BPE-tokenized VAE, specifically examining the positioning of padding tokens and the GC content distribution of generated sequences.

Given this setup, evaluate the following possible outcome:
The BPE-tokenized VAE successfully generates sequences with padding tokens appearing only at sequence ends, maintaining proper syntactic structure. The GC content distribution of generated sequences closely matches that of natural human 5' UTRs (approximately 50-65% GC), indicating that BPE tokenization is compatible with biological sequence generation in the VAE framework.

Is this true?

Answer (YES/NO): NO